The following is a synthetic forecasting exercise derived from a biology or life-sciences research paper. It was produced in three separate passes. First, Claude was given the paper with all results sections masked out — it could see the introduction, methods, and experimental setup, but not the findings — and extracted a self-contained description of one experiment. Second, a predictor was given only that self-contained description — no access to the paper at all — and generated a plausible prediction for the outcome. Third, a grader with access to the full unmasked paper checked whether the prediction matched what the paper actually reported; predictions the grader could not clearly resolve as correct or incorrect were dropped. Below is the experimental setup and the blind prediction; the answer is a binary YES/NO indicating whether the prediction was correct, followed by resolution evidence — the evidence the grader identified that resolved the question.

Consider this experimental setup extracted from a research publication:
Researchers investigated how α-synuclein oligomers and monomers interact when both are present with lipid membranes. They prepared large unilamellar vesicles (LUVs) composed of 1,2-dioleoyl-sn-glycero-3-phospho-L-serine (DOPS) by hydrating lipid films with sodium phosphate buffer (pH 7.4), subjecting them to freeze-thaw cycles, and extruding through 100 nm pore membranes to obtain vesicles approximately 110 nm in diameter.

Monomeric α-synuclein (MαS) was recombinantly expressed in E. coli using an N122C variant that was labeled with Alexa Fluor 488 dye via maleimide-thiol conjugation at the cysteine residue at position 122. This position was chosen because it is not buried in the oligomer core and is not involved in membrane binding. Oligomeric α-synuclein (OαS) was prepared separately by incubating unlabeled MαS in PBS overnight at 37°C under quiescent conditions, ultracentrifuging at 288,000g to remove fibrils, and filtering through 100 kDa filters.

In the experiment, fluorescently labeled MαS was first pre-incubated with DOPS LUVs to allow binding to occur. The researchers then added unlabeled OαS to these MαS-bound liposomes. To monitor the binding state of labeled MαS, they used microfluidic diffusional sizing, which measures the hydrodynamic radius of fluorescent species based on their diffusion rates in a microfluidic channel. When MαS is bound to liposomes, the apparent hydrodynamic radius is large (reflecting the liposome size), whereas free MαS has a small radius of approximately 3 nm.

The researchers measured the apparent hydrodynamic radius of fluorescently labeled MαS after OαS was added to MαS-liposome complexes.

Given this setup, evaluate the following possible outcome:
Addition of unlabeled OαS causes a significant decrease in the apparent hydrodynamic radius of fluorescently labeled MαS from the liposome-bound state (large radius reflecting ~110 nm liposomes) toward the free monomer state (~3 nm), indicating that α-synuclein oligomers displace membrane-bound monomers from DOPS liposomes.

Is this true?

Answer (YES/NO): YES